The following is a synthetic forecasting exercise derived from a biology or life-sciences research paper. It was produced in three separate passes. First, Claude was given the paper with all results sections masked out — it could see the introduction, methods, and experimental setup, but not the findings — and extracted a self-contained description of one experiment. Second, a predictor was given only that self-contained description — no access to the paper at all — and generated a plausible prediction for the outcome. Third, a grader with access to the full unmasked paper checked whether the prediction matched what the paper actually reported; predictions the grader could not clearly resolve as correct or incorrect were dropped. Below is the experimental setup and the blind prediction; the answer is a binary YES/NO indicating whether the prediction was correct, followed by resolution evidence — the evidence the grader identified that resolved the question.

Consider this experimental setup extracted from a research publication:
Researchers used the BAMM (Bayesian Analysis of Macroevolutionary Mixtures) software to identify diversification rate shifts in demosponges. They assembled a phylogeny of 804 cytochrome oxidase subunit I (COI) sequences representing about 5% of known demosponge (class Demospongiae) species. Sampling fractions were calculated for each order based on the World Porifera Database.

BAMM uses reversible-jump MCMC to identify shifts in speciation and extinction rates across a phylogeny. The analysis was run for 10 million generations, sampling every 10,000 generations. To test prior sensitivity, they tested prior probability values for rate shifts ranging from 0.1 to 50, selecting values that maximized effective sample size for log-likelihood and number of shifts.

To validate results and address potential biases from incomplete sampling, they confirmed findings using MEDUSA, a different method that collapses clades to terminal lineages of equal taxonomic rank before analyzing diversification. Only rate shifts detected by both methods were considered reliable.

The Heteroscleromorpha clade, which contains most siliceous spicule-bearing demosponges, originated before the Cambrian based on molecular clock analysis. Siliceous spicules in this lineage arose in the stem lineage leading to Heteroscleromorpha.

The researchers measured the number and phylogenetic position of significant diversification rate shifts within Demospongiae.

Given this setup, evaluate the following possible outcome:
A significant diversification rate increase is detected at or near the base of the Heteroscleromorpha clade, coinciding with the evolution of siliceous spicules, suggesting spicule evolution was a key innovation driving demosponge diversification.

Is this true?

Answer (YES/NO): NO